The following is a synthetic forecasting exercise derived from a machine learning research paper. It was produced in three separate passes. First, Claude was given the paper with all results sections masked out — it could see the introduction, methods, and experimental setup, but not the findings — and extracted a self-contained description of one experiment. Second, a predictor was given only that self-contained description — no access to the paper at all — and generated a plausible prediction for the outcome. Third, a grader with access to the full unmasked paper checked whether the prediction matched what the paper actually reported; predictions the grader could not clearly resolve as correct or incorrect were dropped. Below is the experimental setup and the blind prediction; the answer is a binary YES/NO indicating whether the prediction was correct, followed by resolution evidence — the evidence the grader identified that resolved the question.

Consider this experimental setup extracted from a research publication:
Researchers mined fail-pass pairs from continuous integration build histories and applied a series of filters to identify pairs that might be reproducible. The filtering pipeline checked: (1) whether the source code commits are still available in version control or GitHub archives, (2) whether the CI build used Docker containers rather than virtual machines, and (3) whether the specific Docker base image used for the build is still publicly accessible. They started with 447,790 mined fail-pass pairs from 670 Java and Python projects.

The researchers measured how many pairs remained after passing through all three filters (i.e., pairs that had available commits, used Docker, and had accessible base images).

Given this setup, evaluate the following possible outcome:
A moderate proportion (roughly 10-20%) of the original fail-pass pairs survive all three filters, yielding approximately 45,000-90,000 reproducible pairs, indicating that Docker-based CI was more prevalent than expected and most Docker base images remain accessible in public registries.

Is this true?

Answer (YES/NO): NO